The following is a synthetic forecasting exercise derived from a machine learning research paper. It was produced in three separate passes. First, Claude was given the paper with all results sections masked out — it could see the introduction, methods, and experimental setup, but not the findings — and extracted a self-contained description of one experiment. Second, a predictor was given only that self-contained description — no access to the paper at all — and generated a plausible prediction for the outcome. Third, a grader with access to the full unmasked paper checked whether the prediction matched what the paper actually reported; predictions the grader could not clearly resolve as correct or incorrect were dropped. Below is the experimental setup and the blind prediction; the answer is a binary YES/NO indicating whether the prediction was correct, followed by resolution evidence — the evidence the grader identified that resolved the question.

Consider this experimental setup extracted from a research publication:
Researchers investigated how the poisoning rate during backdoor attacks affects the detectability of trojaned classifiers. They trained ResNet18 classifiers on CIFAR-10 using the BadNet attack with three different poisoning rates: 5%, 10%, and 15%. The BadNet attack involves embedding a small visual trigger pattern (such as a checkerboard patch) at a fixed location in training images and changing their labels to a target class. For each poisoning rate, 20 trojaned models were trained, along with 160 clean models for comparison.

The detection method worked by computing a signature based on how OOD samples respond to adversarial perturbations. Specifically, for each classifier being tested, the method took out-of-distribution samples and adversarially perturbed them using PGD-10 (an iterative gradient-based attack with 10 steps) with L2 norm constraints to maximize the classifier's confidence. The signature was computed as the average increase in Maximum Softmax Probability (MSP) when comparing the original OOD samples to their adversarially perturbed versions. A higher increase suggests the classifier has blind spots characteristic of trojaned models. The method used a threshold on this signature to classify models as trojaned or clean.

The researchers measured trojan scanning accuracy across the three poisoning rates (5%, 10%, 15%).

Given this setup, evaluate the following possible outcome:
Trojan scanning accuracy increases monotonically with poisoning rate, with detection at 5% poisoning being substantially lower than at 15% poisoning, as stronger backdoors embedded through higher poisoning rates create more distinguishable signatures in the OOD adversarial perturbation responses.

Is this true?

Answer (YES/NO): NO